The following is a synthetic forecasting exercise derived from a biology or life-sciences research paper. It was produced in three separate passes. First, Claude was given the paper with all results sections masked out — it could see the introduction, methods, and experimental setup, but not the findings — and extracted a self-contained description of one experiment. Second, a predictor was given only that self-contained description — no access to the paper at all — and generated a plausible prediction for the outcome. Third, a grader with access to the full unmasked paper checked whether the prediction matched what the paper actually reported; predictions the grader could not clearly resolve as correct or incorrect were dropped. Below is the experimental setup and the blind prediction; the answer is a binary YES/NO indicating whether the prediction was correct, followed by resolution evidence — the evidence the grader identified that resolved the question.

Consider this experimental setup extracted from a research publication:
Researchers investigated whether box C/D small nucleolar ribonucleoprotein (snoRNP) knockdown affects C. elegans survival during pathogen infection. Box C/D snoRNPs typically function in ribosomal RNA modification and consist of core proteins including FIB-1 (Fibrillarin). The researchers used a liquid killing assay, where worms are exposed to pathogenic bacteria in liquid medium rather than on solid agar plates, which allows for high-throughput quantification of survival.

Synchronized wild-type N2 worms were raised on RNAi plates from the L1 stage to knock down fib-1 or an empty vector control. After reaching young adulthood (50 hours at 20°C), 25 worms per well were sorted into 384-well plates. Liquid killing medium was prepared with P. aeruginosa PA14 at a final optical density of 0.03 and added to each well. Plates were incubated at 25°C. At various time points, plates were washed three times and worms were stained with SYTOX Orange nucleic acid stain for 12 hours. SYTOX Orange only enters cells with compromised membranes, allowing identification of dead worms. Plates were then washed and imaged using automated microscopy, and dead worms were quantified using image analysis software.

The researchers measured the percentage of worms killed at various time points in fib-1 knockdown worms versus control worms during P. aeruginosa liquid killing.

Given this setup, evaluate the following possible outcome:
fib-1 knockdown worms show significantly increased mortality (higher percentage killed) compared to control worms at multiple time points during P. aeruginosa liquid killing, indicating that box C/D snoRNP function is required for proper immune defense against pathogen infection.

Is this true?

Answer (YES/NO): YES